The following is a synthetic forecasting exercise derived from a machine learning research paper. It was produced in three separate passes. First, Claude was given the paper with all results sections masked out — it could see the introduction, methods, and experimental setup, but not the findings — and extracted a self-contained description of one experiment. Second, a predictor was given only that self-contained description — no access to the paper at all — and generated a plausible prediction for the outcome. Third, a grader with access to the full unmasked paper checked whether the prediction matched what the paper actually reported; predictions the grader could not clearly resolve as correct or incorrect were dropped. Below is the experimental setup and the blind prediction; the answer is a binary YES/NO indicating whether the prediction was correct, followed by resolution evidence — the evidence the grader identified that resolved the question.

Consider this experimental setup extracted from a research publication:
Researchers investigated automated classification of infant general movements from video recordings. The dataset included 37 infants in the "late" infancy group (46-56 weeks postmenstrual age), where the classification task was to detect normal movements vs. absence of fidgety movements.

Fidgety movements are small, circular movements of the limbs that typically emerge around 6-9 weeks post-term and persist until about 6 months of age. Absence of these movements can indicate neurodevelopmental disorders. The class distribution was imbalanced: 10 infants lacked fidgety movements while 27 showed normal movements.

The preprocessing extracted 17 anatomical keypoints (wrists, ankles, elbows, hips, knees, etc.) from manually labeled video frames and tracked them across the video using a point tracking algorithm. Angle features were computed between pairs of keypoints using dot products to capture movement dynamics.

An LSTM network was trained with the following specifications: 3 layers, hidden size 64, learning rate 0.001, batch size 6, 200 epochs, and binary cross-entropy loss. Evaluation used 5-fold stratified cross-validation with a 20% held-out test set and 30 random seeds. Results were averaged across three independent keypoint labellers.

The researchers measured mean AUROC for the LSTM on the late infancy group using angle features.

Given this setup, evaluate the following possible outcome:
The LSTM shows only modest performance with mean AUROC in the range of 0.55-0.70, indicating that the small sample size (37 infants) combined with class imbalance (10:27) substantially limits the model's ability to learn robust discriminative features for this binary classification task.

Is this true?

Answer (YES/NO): NO